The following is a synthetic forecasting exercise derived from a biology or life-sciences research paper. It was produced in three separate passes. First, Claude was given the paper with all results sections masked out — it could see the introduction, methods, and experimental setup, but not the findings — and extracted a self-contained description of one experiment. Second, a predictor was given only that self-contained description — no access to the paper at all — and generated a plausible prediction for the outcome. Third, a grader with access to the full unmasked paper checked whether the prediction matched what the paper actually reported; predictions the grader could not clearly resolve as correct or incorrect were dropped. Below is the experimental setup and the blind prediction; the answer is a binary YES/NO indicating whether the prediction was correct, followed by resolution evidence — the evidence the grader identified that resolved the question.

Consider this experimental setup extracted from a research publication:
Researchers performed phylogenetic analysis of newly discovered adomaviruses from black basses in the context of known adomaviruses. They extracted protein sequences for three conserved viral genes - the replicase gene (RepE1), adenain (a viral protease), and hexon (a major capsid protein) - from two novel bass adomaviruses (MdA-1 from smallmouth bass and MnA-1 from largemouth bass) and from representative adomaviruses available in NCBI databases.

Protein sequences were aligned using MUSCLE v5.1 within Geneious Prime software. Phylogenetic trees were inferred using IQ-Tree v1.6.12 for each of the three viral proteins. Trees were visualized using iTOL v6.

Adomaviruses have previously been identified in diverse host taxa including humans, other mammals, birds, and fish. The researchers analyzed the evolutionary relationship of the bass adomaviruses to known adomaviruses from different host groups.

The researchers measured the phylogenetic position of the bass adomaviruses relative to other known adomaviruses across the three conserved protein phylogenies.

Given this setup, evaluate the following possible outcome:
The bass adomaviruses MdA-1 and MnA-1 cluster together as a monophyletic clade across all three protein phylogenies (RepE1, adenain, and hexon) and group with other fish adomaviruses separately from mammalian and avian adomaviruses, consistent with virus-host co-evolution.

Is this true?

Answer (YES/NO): NO